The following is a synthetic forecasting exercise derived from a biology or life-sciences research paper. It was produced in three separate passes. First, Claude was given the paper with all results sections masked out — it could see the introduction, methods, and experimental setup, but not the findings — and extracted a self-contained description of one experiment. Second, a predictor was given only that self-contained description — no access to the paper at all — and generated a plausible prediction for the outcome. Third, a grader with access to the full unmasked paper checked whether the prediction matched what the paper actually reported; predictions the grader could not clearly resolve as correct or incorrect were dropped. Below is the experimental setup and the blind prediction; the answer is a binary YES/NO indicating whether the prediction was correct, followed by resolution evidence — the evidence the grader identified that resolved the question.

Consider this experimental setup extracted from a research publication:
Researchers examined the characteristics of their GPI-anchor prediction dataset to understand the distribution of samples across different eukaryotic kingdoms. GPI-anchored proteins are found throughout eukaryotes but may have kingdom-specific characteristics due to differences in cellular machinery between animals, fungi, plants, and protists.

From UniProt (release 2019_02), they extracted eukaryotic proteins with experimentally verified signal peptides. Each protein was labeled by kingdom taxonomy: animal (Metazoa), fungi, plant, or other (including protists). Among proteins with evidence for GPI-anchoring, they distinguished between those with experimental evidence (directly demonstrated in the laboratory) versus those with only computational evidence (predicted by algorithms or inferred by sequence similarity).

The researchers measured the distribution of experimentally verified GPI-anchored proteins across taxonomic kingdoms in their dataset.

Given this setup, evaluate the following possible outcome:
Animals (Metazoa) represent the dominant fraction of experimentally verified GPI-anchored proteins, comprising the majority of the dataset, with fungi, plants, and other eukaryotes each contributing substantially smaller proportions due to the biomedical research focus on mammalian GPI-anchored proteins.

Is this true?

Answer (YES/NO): NO